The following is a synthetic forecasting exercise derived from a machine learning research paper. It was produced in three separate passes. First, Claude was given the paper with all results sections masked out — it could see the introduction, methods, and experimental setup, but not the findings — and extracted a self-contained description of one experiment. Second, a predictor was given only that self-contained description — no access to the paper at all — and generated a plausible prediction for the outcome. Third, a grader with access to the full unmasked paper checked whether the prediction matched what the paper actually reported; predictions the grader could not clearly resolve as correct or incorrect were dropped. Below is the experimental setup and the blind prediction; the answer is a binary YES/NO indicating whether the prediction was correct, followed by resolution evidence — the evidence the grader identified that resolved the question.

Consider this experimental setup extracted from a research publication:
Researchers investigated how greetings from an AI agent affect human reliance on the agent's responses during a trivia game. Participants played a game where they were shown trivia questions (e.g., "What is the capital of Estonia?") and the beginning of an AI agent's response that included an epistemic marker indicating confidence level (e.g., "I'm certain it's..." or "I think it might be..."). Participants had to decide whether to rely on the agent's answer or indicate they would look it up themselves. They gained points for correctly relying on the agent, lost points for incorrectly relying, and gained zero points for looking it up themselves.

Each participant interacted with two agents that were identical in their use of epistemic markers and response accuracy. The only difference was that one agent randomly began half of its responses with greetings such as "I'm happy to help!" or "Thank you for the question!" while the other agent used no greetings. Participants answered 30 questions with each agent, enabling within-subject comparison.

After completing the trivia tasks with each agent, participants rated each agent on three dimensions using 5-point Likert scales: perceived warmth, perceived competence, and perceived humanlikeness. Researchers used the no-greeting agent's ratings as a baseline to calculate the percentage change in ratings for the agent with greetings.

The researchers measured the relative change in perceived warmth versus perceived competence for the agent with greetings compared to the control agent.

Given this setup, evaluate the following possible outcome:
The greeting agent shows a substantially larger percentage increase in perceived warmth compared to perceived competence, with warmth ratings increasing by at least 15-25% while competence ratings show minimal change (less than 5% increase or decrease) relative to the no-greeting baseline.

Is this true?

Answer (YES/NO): NO